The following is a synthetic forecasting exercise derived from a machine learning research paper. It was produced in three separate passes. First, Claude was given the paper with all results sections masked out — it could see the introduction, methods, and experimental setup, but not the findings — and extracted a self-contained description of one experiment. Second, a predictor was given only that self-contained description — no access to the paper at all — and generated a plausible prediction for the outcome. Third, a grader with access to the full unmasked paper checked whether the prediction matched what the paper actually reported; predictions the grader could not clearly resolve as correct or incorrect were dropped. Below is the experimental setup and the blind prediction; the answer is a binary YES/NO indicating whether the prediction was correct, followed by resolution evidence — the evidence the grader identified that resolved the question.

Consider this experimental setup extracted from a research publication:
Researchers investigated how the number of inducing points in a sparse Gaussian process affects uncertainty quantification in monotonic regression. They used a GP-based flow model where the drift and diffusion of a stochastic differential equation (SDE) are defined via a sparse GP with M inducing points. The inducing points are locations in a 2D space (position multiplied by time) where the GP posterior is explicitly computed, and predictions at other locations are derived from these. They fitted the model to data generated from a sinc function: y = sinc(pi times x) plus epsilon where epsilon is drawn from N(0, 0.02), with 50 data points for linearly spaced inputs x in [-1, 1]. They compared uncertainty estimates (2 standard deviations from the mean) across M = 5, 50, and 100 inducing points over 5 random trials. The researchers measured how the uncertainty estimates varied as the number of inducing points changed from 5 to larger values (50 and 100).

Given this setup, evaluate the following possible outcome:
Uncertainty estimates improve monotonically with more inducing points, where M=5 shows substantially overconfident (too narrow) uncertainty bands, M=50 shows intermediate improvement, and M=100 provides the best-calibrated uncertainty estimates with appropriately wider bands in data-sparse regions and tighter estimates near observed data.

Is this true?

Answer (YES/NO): NO